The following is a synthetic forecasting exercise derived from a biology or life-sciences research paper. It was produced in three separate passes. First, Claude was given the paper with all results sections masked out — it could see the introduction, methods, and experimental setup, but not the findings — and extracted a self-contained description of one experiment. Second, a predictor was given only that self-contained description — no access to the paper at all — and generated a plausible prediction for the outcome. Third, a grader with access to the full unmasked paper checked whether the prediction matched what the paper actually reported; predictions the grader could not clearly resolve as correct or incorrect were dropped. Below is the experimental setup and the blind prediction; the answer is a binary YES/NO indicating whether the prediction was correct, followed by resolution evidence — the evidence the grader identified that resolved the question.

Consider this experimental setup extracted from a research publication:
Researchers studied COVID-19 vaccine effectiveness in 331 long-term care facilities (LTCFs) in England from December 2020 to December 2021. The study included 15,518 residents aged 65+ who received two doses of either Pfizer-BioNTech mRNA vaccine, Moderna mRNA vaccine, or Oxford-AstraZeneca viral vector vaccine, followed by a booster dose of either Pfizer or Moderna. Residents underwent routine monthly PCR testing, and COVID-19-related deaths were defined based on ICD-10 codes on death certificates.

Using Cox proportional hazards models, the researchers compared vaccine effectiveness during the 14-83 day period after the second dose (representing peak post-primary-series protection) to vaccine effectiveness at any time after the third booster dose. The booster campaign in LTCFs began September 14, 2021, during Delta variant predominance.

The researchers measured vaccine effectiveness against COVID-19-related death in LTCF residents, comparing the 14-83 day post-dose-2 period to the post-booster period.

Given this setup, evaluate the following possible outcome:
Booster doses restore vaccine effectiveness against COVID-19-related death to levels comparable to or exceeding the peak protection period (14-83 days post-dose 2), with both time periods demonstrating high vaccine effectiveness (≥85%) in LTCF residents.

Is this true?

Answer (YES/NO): YES